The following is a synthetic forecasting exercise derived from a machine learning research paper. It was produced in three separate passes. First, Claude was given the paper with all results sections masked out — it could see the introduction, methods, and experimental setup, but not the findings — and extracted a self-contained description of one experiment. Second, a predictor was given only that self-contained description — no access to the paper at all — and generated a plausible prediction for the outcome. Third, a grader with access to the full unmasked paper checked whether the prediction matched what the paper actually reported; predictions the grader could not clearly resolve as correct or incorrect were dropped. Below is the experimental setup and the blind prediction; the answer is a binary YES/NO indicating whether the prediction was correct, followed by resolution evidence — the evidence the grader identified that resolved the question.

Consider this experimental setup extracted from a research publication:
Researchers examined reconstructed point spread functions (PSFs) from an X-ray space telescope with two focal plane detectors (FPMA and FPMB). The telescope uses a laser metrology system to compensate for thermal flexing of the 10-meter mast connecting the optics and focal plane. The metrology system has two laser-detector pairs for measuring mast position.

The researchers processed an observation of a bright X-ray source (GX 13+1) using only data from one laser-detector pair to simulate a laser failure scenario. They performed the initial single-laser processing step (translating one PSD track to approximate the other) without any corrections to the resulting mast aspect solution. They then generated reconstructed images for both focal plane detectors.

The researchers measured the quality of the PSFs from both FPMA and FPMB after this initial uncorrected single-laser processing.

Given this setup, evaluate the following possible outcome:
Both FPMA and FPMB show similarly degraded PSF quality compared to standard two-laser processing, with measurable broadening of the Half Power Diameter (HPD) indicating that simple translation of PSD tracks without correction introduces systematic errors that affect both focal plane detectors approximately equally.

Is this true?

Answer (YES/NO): NO